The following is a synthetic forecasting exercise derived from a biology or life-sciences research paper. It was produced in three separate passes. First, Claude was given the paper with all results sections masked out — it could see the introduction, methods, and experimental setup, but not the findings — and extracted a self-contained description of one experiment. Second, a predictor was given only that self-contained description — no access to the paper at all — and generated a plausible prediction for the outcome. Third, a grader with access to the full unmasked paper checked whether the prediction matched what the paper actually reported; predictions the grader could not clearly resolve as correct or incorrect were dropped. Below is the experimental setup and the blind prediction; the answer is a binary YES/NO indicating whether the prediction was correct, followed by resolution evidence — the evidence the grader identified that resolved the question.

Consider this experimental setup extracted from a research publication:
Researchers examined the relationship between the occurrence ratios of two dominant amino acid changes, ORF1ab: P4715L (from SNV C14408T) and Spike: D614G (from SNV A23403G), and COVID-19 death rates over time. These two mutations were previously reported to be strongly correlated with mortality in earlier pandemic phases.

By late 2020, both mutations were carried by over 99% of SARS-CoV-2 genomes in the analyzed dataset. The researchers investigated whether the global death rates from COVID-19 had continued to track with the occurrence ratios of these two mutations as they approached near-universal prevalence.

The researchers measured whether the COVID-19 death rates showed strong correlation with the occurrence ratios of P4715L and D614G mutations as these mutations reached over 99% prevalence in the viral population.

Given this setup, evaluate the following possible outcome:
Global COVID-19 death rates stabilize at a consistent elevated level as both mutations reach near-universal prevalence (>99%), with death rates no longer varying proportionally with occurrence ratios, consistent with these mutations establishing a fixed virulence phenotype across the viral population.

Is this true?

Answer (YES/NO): NO